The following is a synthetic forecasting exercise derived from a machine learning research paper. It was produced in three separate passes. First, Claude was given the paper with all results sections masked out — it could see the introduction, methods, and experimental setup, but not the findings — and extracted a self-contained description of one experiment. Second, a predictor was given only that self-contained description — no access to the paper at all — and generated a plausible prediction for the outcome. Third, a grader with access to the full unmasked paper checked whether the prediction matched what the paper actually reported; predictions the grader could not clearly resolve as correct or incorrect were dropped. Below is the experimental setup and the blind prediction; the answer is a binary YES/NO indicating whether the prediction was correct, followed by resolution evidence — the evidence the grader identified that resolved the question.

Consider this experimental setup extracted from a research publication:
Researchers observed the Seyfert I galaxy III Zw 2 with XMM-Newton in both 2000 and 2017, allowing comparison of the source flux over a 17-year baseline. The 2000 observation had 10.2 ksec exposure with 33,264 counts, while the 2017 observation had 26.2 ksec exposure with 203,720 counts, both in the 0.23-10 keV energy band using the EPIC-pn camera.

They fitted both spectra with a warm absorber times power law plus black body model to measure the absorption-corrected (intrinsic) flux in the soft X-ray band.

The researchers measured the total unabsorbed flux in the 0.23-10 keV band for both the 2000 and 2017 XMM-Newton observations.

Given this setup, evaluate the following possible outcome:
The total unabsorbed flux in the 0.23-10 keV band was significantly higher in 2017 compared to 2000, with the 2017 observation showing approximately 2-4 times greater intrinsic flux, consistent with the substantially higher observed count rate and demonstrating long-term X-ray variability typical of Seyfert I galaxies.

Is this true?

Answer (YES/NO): YES